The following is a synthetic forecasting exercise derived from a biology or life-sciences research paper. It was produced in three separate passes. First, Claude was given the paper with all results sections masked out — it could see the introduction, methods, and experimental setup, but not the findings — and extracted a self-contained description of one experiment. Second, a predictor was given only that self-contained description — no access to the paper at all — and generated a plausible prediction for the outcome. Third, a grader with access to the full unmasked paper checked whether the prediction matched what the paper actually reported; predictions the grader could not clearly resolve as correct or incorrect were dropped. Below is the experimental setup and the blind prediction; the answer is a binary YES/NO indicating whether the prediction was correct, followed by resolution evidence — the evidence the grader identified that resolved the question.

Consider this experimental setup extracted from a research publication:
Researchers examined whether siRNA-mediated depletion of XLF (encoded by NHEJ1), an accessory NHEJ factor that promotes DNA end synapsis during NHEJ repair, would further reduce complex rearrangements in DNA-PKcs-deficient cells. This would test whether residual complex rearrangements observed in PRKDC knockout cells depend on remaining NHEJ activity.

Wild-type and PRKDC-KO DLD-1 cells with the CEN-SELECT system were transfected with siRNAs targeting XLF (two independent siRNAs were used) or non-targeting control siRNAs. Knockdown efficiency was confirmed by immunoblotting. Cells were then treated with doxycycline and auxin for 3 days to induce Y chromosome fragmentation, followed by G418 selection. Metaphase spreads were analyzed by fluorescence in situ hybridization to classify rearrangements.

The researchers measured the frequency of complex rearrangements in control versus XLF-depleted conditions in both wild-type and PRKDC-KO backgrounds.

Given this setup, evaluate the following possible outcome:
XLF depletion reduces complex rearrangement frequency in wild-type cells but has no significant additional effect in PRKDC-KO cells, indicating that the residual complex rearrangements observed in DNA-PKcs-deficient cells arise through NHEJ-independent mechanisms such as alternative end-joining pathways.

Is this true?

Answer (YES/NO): NO